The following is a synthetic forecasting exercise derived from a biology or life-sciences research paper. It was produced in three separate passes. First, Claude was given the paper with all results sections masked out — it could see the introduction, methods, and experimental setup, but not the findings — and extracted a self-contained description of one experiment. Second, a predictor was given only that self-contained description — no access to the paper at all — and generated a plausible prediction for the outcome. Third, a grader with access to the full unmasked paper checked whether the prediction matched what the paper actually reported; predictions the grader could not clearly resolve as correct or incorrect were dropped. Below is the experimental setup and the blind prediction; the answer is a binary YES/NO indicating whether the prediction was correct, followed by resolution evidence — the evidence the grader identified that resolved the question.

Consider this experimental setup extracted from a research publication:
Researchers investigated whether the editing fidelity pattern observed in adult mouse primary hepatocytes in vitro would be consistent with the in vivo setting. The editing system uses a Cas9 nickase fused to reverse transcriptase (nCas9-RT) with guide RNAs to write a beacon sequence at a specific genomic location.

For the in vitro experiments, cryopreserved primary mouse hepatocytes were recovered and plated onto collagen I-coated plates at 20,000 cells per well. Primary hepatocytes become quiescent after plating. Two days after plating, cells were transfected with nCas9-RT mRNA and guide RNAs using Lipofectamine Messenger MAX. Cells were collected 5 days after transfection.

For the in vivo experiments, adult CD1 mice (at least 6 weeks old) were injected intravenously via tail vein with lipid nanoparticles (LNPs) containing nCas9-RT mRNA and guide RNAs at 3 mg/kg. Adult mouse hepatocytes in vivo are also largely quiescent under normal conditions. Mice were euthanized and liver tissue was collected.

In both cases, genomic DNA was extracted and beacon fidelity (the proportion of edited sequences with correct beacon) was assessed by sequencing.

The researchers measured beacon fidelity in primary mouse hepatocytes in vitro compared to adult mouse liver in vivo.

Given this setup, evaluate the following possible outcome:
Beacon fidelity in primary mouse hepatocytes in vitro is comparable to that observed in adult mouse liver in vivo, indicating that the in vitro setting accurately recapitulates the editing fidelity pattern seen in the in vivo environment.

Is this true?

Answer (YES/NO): YES